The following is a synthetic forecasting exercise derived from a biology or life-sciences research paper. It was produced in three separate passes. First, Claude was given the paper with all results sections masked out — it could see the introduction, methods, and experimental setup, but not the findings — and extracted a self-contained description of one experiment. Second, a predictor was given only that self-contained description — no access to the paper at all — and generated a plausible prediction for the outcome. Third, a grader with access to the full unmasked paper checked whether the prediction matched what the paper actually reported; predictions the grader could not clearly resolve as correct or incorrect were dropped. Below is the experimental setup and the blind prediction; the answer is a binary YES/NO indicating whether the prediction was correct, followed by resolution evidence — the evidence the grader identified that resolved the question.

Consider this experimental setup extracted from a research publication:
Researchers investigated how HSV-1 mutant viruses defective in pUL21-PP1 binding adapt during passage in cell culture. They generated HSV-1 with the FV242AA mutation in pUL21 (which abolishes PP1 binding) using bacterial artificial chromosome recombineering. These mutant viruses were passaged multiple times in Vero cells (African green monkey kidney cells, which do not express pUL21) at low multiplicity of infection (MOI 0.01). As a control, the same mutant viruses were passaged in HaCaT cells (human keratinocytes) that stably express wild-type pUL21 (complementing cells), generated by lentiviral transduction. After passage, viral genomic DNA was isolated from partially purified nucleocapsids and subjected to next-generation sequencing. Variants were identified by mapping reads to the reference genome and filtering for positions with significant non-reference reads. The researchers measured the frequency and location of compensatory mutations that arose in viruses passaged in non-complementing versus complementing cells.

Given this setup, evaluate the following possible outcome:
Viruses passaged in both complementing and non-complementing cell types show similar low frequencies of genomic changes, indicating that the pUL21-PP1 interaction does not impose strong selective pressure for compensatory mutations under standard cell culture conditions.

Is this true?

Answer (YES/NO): NO